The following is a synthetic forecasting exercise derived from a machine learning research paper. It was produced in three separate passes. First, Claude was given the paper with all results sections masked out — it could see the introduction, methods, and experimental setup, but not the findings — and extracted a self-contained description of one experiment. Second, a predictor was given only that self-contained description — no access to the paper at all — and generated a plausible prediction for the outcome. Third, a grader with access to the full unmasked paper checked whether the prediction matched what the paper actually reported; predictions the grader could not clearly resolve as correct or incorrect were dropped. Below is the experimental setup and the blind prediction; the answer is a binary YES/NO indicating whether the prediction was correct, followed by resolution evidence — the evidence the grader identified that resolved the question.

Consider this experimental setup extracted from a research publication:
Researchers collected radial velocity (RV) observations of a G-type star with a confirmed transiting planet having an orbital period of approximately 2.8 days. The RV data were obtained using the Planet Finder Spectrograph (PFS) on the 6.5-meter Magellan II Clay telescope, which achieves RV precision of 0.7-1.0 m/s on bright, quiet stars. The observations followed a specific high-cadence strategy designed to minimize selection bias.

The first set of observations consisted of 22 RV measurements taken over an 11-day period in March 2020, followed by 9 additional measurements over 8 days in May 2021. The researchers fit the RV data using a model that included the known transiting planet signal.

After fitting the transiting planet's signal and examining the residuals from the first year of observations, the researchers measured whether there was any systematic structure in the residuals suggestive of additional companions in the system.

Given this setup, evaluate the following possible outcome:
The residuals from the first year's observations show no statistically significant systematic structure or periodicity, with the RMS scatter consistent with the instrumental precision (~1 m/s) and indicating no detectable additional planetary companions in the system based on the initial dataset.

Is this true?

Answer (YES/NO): NO